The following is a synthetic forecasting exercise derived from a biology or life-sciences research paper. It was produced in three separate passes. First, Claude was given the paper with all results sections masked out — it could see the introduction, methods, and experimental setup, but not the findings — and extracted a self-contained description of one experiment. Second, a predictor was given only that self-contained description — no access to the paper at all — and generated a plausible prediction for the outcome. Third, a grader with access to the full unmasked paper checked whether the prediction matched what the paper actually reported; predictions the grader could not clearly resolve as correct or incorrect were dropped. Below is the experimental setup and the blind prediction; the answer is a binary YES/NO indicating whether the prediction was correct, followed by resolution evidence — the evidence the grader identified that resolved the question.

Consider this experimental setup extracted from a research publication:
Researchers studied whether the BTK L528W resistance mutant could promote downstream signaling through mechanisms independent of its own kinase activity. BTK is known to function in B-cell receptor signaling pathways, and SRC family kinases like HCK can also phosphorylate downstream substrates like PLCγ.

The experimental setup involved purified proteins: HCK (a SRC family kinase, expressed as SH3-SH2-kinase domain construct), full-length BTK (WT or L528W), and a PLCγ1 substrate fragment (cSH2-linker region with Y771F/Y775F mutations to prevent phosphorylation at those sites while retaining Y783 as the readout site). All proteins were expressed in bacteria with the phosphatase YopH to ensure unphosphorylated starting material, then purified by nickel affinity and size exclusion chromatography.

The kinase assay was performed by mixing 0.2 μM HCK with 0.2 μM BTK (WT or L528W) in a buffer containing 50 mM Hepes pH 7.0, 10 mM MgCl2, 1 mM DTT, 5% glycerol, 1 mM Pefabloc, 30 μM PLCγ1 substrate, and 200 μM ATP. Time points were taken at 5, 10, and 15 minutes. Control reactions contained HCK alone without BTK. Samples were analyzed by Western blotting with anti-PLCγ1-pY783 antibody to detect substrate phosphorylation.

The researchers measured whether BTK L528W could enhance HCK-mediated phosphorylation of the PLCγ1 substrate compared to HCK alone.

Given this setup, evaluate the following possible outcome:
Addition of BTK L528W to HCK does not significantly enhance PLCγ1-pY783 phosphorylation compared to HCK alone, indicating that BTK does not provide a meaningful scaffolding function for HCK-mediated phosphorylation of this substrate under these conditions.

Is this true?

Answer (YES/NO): NO